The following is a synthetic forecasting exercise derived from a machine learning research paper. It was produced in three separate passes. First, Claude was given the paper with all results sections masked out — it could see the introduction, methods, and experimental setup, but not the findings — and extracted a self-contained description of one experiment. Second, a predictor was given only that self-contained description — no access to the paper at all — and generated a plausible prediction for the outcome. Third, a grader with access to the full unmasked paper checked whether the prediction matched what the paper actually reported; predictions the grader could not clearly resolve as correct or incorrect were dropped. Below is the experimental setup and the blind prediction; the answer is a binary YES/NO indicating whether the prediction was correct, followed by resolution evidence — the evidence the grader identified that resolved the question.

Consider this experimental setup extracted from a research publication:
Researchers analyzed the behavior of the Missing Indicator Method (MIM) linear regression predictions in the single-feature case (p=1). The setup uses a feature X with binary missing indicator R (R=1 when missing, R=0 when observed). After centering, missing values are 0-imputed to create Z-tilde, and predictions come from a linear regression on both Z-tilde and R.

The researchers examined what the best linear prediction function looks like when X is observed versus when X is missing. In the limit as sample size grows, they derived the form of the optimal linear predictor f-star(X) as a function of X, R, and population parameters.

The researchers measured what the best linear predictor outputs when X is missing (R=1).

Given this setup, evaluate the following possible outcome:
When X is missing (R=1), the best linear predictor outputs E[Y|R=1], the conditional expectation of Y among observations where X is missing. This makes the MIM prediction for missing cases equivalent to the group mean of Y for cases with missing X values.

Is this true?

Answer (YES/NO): YES